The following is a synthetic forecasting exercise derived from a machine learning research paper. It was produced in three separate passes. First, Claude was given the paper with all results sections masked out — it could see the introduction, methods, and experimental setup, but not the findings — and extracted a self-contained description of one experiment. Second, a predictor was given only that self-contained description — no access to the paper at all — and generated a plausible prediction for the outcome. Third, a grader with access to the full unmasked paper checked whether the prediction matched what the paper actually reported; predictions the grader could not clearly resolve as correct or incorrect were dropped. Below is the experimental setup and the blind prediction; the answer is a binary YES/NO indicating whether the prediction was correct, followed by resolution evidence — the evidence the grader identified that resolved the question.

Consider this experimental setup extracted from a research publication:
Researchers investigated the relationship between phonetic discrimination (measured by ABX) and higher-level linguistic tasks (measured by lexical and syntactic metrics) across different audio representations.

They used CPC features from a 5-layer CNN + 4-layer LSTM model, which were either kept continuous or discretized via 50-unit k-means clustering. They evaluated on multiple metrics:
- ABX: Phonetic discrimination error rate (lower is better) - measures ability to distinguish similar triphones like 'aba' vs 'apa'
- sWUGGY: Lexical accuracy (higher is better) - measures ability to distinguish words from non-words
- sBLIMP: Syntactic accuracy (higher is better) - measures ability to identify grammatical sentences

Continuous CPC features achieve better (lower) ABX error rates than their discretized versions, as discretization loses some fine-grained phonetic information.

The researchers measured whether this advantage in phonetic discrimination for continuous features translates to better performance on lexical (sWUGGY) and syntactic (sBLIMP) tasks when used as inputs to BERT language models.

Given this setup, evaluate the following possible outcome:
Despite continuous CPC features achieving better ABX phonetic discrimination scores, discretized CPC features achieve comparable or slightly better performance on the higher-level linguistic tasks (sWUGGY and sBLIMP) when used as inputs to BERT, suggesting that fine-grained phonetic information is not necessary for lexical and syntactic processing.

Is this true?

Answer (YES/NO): NO